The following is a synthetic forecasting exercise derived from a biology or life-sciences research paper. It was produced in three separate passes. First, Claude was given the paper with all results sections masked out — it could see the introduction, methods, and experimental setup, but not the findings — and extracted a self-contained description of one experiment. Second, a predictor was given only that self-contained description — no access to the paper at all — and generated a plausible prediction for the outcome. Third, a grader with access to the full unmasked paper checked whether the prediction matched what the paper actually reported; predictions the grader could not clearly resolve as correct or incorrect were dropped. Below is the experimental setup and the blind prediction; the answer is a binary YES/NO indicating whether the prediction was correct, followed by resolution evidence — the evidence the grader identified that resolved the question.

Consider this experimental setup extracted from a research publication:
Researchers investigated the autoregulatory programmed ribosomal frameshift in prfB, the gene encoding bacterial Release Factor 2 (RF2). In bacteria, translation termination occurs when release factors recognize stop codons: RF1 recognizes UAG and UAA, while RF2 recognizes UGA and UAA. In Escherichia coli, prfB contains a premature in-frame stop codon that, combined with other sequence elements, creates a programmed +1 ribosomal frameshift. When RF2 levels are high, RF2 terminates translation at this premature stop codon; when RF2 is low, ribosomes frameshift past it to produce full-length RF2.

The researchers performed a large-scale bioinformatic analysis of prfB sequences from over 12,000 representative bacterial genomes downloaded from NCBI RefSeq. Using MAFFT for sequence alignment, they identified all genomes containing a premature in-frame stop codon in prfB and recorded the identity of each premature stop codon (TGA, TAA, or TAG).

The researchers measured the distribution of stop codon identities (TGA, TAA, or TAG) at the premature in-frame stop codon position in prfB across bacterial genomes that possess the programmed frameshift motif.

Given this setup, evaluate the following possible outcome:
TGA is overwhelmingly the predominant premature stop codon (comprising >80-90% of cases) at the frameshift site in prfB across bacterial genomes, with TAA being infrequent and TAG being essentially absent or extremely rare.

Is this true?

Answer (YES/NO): YES